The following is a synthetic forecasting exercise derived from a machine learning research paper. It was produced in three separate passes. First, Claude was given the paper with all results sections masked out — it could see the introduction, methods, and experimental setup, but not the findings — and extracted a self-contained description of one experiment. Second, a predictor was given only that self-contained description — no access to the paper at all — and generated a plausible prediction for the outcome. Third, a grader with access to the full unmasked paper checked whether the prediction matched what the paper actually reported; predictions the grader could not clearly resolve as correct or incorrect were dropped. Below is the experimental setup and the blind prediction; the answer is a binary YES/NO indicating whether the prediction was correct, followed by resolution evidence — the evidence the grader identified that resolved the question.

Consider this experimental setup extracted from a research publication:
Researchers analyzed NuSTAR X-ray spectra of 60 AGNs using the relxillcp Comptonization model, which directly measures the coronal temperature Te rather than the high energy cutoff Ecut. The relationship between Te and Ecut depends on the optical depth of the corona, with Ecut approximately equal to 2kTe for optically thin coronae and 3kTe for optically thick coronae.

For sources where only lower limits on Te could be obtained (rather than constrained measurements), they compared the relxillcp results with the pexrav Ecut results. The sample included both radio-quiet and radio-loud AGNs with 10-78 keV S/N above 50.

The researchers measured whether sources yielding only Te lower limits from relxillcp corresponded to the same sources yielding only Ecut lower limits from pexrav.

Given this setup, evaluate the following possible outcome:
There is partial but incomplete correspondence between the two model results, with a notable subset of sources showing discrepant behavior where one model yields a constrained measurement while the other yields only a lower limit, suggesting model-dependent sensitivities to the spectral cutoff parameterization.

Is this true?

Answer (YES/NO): YES